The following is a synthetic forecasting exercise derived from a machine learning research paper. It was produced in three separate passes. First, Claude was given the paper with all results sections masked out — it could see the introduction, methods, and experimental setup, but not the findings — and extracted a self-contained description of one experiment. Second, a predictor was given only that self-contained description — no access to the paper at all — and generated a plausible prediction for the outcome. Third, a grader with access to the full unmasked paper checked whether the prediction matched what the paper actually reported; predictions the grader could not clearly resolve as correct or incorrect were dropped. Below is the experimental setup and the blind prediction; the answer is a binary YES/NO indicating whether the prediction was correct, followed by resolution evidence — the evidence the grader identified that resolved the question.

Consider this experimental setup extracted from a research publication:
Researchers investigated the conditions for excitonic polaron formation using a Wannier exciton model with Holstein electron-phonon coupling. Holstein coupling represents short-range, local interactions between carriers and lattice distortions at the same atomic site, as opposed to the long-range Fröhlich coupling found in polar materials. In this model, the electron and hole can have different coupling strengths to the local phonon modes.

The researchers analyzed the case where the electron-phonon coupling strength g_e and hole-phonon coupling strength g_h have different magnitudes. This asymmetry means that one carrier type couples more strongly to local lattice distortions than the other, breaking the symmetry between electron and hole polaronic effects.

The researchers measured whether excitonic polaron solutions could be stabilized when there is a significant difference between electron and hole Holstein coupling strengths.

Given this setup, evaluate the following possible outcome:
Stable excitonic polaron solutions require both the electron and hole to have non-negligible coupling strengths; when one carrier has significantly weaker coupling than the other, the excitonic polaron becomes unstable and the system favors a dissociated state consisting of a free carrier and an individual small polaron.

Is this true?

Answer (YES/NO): NO